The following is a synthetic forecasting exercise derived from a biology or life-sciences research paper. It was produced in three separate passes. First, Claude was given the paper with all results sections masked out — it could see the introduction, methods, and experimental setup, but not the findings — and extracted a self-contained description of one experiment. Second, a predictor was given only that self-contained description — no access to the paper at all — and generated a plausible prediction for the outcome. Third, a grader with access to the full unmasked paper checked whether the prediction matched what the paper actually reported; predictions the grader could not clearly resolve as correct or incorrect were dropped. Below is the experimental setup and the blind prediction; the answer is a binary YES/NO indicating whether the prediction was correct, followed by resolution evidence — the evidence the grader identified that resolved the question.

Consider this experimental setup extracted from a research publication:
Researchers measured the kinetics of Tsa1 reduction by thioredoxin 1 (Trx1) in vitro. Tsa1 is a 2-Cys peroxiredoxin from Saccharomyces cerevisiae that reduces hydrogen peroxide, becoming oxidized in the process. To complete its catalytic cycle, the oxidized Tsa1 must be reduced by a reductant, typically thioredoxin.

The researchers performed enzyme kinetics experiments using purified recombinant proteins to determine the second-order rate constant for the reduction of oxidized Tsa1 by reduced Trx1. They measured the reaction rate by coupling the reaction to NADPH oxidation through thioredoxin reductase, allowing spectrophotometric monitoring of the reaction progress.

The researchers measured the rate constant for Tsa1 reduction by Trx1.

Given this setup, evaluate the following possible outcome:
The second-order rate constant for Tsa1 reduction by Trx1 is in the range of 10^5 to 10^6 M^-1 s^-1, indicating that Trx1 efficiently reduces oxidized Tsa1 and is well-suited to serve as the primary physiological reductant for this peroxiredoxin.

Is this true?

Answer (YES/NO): NO